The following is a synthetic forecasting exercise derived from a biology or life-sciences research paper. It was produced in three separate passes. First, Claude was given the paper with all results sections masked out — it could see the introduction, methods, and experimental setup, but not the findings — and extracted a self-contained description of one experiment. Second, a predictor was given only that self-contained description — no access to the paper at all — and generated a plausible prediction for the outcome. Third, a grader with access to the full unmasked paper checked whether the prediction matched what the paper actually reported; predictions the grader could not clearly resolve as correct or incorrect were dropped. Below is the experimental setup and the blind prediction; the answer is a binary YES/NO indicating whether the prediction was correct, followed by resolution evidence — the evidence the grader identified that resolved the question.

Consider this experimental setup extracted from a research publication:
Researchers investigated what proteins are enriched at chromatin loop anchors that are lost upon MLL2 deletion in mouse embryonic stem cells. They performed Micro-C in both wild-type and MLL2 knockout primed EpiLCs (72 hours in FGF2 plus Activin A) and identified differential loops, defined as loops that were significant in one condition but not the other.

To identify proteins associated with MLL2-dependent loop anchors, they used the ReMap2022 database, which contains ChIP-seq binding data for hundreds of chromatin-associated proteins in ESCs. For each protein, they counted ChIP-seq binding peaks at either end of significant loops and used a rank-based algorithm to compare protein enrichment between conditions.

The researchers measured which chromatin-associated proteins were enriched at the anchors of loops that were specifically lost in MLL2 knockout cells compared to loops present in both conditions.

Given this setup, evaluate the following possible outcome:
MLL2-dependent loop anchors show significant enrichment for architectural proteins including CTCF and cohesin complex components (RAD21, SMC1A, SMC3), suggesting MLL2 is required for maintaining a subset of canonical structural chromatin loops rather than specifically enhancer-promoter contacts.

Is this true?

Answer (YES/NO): NO